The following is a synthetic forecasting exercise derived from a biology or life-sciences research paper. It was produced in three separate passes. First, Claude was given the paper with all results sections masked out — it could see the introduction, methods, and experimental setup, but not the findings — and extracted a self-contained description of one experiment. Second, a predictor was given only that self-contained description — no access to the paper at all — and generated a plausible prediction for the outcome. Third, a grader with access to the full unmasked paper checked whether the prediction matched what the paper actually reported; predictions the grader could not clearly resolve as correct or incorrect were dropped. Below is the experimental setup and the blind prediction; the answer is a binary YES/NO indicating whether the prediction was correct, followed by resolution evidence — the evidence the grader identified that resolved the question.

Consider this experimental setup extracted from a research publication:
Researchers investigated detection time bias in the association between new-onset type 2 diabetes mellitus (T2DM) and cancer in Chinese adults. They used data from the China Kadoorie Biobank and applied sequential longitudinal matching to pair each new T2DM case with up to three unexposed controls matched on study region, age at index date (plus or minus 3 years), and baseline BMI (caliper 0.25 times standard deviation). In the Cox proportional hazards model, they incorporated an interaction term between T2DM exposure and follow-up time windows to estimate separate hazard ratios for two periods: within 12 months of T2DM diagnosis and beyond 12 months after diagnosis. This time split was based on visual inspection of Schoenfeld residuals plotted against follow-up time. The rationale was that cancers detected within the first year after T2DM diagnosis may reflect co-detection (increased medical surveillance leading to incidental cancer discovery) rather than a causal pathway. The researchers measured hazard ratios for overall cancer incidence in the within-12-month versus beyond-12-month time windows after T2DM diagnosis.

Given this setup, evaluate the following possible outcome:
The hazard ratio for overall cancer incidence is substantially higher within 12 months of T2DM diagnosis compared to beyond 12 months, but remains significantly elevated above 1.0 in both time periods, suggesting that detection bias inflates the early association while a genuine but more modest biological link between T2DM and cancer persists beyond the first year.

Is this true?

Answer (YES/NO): YES